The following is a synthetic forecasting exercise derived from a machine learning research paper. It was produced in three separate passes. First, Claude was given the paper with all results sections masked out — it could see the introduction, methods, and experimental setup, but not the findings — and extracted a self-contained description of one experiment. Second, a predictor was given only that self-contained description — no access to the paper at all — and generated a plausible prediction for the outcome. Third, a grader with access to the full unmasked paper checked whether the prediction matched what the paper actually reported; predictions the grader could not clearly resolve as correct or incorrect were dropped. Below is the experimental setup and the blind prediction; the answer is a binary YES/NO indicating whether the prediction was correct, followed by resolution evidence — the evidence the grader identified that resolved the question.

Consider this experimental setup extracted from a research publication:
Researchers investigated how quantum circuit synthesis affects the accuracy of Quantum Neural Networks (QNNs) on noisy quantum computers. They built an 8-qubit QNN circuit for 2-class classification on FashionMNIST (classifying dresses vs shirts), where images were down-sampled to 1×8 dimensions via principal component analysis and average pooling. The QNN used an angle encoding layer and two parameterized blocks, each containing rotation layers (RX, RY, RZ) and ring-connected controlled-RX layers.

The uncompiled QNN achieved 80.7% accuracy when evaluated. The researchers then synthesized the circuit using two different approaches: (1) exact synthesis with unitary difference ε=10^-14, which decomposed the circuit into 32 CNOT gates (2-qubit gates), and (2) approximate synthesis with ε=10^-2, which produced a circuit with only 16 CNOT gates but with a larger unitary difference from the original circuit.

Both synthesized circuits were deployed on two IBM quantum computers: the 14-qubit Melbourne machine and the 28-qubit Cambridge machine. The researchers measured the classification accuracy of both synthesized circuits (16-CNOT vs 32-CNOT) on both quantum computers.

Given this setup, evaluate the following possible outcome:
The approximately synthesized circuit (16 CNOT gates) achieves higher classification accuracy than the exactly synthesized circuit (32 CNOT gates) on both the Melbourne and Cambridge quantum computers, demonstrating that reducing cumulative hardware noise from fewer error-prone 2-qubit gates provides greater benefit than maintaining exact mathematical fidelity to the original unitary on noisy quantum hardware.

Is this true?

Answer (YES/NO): YES